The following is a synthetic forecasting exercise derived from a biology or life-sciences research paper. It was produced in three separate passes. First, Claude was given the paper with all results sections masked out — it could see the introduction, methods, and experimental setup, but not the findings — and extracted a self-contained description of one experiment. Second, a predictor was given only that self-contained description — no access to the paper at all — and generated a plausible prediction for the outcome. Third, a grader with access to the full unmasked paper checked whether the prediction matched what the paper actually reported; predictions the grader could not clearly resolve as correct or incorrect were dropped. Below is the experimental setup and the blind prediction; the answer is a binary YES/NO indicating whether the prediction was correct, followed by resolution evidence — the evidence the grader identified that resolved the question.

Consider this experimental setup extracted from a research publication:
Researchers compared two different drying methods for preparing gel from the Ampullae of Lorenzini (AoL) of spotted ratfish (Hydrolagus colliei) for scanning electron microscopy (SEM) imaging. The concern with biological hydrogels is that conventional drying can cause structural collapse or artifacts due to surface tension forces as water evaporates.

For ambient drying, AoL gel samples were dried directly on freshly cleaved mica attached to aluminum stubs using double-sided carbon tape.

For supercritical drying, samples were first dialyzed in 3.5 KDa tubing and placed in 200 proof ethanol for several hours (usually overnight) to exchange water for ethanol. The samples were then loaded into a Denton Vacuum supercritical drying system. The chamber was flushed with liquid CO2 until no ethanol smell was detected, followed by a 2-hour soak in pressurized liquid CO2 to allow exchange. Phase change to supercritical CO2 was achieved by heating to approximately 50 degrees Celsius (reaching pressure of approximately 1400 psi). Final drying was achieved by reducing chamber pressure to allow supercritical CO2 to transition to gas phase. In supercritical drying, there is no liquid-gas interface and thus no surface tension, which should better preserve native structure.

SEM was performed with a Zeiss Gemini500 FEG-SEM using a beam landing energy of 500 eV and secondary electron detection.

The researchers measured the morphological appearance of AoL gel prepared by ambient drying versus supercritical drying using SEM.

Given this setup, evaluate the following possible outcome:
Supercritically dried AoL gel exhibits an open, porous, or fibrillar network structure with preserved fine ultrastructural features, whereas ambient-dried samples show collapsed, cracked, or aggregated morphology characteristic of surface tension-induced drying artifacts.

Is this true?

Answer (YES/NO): YES